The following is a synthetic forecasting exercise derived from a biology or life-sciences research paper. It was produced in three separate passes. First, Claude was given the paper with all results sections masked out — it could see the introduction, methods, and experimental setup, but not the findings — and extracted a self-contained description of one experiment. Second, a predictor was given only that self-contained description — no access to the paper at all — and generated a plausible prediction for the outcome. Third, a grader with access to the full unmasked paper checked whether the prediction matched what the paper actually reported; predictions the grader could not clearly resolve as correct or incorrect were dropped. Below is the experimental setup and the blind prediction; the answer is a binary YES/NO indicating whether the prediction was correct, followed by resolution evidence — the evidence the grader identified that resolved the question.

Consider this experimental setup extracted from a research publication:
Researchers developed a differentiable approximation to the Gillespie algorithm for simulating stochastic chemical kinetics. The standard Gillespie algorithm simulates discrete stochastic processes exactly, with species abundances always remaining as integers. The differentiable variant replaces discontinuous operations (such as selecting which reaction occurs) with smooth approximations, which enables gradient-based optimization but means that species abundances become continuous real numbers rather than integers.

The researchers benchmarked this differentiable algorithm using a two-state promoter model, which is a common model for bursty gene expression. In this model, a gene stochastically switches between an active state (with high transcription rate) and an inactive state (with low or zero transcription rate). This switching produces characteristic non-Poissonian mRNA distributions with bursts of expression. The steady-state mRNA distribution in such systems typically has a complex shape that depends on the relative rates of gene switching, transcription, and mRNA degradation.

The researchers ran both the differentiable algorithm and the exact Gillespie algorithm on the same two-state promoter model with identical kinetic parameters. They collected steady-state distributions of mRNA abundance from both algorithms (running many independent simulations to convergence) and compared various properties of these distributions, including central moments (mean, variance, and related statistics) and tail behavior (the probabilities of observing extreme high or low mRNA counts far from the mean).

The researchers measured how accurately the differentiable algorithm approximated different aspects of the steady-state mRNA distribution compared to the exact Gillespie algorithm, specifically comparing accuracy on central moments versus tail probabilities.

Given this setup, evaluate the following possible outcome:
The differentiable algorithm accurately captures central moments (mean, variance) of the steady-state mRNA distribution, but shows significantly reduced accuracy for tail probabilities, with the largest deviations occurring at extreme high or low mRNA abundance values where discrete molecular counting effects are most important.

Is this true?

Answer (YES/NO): YES